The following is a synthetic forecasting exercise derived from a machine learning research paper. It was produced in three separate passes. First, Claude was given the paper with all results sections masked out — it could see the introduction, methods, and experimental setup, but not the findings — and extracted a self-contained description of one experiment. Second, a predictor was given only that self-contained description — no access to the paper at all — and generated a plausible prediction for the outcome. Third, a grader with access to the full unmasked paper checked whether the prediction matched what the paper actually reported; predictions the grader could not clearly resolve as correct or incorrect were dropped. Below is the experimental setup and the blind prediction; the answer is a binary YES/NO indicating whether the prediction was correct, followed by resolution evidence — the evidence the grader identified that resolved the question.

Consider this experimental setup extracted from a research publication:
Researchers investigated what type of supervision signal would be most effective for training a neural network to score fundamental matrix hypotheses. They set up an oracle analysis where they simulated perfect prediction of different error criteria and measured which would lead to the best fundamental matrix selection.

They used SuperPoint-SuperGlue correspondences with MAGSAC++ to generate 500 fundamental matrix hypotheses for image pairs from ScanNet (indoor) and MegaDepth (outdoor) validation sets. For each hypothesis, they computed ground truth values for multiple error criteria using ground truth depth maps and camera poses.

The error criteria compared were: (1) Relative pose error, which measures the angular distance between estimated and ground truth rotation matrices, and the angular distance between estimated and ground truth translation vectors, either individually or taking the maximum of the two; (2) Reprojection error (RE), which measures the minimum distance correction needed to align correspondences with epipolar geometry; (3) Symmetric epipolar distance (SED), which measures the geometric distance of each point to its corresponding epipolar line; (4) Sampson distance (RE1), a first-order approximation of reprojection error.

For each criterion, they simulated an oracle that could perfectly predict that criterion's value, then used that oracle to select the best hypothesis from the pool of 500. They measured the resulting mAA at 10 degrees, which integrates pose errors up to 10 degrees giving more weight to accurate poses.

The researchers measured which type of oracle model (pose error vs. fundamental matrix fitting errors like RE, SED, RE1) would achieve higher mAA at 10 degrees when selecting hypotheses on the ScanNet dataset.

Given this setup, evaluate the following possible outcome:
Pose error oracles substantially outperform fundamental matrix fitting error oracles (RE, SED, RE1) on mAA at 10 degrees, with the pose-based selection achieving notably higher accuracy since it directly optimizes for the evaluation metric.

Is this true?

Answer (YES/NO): YES